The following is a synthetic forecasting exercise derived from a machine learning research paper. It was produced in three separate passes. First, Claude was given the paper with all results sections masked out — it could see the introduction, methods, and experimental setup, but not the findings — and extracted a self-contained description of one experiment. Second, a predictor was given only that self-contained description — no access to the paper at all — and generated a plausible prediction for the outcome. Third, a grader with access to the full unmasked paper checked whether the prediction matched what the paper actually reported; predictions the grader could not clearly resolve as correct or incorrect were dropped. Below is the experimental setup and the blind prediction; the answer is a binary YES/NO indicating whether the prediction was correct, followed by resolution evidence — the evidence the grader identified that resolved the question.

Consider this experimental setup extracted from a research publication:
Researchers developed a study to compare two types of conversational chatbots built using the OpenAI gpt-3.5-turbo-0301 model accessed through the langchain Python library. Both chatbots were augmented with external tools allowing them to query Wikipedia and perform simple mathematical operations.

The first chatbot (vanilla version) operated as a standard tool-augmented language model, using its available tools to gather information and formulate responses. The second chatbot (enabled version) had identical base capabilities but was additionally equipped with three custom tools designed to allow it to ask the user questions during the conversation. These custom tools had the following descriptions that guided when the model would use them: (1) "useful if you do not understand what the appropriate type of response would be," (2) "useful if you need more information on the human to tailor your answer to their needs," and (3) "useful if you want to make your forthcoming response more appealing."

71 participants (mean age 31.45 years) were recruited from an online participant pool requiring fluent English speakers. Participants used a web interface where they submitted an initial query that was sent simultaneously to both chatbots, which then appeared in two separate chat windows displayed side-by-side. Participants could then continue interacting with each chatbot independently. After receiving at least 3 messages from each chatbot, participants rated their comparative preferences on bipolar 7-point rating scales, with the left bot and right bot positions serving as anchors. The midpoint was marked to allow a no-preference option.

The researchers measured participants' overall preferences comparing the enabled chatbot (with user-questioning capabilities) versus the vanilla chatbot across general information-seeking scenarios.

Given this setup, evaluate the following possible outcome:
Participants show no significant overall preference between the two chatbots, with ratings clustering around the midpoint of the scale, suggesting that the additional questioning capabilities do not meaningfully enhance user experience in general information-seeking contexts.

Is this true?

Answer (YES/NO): NO